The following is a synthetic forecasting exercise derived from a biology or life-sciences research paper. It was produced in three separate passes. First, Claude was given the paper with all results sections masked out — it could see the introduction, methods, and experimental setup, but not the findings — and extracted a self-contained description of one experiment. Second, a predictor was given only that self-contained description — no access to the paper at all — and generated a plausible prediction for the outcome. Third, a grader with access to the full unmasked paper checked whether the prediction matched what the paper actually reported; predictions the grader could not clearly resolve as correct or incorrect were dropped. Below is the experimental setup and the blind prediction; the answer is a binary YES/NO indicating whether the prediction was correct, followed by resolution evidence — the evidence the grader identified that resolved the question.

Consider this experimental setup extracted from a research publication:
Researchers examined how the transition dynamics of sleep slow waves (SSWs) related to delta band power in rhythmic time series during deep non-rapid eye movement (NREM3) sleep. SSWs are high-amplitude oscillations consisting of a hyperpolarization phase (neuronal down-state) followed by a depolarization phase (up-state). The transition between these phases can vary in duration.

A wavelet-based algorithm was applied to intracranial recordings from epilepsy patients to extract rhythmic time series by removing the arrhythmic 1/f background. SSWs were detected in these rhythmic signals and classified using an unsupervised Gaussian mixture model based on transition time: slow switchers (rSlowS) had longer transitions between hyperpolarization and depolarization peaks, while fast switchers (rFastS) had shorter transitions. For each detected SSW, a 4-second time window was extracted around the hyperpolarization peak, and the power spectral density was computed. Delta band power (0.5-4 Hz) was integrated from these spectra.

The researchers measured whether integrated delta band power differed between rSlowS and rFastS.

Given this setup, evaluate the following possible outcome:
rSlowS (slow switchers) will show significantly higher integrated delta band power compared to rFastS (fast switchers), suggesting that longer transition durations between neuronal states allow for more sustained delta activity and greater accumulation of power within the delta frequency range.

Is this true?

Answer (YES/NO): YES